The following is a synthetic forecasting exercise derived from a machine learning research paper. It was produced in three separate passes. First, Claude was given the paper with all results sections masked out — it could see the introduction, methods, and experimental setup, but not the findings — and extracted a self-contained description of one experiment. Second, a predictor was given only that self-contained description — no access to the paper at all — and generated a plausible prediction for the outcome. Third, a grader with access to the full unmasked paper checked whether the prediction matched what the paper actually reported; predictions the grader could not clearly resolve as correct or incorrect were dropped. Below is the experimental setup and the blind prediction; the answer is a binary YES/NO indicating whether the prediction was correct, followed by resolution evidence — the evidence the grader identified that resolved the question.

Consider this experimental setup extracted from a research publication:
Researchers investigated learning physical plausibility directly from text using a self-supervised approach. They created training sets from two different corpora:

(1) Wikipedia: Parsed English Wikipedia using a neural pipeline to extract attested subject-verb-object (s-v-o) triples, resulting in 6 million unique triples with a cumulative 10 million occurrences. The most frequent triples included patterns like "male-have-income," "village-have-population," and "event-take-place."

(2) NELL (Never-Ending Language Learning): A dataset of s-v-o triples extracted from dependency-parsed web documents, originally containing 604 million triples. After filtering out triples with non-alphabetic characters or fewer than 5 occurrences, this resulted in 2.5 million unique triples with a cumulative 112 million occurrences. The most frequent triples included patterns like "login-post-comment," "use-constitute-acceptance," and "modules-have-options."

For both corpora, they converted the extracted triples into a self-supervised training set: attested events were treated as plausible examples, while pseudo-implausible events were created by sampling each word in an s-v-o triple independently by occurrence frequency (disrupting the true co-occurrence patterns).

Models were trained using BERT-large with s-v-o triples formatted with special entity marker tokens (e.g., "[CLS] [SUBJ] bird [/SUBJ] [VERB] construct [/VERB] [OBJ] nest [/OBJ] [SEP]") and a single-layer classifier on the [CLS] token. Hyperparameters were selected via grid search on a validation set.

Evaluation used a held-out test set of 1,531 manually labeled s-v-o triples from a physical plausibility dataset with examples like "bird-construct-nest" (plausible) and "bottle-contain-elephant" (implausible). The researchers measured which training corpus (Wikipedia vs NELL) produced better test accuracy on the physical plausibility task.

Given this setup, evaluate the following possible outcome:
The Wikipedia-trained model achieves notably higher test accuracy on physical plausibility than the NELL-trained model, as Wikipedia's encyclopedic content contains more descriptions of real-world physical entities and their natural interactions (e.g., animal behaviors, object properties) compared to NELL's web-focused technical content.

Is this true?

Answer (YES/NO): YES